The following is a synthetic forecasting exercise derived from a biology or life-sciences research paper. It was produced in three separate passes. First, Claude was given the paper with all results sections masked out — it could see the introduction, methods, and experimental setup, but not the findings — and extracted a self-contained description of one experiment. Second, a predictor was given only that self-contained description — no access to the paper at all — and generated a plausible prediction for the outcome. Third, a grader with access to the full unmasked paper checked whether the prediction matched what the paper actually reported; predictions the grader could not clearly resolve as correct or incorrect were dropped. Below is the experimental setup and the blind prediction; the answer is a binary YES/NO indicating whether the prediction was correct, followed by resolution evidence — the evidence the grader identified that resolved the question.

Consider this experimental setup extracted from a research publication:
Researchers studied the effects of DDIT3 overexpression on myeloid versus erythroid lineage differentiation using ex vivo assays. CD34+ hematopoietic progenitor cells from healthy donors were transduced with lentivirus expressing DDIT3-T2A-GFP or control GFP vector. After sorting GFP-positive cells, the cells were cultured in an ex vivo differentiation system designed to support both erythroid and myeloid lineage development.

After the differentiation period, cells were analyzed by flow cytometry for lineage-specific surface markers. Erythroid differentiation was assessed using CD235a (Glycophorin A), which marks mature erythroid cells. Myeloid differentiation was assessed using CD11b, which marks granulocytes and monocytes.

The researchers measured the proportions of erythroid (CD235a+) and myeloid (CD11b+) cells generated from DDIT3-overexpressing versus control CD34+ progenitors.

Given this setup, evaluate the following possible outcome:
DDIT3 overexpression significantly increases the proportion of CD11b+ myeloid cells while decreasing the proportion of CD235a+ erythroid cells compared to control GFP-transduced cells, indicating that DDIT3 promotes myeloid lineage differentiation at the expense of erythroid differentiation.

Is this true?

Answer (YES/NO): NO